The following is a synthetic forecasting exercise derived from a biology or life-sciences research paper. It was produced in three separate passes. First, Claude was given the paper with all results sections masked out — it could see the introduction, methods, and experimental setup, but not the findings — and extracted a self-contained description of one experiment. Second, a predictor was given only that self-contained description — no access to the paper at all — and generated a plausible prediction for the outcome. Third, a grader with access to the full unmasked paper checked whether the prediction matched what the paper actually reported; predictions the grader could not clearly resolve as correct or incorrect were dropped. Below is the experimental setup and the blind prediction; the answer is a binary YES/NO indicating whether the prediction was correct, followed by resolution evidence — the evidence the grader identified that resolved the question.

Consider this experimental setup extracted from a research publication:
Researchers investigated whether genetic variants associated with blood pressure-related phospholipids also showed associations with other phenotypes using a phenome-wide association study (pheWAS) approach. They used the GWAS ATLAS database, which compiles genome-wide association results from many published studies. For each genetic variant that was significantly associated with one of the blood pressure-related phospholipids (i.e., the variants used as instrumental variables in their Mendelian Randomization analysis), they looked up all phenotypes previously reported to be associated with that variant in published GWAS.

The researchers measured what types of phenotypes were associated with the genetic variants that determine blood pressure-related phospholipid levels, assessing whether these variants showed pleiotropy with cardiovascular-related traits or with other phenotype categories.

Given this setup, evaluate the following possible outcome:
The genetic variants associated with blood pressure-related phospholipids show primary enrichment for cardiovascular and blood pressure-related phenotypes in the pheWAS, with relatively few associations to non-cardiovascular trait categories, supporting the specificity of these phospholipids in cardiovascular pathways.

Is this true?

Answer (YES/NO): NO